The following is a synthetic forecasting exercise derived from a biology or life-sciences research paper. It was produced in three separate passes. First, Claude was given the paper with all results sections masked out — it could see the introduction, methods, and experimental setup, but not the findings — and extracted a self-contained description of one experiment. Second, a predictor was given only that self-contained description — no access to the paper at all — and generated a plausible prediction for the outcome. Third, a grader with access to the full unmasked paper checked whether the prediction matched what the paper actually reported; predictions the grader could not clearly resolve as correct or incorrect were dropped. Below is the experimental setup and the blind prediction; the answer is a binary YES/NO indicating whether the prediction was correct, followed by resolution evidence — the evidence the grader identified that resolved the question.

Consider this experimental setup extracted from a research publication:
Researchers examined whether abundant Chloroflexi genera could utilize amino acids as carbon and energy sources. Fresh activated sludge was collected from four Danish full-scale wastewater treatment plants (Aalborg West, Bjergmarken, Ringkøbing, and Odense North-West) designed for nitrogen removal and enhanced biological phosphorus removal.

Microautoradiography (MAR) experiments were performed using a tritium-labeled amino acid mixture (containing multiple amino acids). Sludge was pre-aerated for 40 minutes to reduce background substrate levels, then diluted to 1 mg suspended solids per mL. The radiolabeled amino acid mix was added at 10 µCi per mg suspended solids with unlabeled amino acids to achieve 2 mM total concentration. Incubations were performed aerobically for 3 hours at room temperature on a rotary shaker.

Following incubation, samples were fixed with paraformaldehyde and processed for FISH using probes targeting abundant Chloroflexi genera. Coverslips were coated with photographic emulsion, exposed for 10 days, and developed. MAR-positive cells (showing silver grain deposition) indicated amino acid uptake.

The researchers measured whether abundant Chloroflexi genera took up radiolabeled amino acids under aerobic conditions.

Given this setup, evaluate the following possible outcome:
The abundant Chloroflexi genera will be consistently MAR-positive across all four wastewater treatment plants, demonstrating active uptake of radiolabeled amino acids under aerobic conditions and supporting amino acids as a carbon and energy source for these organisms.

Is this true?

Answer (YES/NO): NO